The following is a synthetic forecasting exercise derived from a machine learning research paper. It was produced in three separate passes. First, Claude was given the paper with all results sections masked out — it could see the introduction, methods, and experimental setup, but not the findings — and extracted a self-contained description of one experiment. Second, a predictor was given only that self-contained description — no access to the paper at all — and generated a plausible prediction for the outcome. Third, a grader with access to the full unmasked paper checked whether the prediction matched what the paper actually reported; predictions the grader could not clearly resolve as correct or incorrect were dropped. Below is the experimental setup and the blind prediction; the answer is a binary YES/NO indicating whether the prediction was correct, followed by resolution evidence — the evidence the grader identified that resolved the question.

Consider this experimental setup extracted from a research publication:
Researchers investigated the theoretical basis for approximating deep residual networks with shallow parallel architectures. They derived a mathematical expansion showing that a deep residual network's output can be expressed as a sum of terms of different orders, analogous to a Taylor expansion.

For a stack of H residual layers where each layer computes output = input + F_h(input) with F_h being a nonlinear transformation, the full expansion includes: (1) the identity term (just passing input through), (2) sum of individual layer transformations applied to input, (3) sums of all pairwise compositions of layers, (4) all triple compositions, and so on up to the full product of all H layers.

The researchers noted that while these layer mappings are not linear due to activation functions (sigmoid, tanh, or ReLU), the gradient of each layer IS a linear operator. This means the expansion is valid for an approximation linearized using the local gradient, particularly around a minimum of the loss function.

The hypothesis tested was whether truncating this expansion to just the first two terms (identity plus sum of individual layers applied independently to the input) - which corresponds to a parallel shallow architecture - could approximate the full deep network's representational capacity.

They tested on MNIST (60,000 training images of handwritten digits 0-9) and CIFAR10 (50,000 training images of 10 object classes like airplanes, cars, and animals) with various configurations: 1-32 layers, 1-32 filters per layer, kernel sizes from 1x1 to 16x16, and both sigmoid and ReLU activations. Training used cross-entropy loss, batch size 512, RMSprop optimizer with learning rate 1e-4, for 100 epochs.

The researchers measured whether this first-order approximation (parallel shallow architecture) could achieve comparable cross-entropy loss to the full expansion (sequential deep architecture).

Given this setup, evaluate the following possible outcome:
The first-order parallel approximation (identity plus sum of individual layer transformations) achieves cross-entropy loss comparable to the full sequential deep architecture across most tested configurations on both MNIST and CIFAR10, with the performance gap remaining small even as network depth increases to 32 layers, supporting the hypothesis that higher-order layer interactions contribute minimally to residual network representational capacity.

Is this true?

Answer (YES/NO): YES